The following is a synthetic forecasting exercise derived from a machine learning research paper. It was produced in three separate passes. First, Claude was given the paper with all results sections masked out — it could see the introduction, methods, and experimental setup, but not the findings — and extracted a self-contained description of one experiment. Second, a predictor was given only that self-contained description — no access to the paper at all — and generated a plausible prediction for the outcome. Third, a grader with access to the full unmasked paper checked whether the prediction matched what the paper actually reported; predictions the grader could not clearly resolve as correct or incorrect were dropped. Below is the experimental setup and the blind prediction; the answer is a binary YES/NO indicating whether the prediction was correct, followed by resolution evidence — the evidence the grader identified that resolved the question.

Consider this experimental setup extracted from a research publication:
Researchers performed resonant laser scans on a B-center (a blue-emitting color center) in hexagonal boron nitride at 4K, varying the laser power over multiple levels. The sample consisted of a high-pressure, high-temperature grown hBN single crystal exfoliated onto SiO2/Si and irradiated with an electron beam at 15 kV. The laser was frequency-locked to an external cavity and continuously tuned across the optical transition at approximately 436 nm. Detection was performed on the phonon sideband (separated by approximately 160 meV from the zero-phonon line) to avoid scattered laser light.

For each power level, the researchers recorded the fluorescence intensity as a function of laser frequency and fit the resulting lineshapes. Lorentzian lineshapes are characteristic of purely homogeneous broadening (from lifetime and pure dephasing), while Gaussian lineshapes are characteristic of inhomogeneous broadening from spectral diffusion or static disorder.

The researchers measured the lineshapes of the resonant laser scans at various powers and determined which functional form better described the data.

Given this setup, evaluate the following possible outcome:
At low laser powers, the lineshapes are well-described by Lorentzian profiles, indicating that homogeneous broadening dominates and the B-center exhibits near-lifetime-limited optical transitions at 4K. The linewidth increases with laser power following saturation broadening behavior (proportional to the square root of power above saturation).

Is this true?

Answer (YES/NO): NO